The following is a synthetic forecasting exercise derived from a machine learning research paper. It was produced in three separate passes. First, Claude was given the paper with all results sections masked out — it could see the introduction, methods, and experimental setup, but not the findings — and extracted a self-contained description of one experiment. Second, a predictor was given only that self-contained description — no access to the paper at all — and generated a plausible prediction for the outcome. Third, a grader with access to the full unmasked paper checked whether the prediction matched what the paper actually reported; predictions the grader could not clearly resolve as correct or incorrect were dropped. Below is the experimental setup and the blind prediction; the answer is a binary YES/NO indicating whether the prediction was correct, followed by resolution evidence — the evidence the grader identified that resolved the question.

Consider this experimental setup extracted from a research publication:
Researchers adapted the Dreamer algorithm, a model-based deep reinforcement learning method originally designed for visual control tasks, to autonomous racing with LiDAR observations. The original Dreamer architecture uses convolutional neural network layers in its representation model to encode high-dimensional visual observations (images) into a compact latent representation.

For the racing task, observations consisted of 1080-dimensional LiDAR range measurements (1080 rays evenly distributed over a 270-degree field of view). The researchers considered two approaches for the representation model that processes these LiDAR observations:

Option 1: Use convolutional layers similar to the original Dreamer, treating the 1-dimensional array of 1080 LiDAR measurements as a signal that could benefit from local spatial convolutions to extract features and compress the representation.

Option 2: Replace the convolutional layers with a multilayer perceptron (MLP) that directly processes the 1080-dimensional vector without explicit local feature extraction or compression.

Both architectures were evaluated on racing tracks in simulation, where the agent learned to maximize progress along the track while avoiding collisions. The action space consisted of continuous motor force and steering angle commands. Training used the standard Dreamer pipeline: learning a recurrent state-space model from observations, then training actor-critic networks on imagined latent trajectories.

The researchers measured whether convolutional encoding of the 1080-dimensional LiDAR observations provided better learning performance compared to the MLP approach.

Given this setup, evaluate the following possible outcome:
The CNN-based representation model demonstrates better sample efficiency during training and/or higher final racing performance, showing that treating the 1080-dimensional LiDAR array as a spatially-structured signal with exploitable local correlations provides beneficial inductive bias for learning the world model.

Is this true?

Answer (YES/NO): NO